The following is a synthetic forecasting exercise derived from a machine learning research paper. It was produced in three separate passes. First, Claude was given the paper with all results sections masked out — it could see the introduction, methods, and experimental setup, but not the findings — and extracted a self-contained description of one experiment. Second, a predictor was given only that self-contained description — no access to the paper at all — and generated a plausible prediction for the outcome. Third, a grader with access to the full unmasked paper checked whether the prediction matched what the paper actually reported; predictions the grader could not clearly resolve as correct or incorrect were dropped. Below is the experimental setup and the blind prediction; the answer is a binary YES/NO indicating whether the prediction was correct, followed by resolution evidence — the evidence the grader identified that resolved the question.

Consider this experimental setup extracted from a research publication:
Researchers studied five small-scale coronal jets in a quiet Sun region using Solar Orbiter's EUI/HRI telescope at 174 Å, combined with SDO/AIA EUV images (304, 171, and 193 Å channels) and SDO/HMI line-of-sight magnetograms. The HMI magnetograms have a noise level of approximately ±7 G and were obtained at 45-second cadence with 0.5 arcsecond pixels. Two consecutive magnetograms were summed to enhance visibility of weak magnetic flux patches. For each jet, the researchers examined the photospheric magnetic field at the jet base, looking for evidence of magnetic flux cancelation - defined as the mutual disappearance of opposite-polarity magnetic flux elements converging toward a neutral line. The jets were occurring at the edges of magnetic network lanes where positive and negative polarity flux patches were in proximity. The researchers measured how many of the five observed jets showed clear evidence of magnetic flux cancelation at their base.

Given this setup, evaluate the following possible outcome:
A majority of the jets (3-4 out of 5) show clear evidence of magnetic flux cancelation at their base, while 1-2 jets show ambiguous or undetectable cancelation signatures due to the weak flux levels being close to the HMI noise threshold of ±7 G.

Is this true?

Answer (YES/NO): YES